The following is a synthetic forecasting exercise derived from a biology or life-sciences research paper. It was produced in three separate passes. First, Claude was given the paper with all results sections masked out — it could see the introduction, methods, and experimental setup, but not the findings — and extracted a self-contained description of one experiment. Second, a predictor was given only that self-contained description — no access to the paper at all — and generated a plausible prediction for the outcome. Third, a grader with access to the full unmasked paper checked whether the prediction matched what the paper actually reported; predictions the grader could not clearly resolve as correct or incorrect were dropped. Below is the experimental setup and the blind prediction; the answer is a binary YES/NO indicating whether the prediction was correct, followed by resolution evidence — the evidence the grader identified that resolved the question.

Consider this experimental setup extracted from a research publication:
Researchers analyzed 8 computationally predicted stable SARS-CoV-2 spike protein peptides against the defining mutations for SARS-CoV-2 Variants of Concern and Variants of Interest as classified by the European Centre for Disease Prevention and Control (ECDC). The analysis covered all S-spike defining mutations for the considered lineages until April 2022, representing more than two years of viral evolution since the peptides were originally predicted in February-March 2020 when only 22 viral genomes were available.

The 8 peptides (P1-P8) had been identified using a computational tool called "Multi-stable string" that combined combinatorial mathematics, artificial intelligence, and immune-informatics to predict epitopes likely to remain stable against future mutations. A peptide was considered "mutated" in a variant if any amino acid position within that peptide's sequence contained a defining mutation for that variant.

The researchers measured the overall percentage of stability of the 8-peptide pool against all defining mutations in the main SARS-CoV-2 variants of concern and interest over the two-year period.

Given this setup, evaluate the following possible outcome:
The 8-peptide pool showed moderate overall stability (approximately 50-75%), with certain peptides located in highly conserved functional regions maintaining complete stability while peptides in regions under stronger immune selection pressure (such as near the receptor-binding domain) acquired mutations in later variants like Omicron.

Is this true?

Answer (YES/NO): NO